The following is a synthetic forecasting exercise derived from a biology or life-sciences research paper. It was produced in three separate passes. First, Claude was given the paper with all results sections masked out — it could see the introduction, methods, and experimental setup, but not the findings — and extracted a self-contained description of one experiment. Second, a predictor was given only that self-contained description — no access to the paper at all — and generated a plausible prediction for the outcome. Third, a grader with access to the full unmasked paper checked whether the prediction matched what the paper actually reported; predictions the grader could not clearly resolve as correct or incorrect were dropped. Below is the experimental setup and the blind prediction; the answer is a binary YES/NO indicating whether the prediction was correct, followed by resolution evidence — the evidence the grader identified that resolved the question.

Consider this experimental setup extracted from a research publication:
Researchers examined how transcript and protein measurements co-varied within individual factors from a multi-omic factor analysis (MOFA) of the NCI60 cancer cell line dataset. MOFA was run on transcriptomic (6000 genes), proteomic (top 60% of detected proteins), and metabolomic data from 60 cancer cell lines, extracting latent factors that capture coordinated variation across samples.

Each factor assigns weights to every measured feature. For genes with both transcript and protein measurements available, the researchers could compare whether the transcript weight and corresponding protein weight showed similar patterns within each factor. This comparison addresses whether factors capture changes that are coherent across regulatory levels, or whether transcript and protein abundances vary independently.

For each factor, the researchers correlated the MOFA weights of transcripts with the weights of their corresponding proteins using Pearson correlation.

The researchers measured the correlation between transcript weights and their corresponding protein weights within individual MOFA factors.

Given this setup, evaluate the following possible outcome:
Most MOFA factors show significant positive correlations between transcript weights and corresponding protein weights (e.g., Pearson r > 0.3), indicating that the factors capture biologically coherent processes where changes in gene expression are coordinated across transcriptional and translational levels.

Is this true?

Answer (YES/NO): NO